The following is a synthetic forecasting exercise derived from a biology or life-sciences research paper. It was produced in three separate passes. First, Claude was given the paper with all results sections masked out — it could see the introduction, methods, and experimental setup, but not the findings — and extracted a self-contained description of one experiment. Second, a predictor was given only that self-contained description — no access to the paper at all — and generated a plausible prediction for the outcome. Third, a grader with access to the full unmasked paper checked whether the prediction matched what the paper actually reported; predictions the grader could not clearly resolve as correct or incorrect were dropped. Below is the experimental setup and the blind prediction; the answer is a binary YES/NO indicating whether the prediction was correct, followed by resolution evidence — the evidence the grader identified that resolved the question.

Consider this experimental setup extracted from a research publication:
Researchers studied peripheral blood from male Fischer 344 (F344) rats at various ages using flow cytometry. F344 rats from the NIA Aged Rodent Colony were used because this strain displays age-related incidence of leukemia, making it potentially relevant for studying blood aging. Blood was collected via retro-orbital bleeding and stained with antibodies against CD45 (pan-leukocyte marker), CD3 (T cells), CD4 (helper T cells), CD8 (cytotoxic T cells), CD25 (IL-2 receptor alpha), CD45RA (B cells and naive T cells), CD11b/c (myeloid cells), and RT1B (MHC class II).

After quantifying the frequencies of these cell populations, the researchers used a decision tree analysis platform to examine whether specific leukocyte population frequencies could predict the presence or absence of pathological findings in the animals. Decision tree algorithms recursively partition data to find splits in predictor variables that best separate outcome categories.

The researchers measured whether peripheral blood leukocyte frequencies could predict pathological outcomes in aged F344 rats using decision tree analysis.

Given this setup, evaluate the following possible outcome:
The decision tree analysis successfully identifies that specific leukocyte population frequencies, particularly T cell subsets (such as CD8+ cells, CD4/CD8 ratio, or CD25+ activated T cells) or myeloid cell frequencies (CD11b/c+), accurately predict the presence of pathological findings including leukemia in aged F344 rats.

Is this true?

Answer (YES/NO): NO